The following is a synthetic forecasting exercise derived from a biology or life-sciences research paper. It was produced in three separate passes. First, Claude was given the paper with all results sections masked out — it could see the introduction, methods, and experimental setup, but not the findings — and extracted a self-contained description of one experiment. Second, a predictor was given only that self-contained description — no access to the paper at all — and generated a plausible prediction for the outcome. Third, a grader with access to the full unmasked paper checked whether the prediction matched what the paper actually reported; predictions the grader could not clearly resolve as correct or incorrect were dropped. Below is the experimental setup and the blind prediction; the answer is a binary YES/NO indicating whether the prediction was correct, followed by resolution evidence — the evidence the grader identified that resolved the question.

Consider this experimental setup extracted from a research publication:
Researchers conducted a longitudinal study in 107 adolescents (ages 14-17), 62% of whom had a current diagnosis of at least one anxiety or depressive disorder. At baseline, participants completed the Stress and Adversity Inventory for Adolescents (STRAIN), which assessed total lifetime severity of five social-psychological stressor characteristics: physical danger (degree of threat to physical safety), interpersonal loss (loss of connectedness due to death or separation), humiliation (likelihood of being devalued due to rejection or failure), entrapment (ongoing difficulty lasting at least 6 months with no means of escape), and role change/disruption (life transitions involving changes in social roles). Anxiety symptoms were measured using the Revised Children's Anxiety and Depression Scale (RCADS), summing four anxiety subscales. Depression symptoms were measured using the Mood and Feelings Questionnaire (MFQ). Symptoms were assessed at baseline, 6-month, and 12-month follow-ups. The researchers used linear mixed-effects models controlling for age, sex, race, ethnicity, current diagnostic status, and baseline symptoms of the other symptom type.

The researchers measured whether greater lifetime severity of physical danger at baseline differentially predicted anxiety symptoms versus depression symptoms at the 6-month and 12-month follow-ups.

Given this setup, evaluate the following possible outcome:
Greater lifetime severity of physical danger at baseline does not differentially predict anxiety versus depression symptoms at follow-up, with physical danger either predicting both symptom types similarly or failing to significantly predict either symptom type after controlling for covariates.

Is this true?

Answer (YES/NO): NO